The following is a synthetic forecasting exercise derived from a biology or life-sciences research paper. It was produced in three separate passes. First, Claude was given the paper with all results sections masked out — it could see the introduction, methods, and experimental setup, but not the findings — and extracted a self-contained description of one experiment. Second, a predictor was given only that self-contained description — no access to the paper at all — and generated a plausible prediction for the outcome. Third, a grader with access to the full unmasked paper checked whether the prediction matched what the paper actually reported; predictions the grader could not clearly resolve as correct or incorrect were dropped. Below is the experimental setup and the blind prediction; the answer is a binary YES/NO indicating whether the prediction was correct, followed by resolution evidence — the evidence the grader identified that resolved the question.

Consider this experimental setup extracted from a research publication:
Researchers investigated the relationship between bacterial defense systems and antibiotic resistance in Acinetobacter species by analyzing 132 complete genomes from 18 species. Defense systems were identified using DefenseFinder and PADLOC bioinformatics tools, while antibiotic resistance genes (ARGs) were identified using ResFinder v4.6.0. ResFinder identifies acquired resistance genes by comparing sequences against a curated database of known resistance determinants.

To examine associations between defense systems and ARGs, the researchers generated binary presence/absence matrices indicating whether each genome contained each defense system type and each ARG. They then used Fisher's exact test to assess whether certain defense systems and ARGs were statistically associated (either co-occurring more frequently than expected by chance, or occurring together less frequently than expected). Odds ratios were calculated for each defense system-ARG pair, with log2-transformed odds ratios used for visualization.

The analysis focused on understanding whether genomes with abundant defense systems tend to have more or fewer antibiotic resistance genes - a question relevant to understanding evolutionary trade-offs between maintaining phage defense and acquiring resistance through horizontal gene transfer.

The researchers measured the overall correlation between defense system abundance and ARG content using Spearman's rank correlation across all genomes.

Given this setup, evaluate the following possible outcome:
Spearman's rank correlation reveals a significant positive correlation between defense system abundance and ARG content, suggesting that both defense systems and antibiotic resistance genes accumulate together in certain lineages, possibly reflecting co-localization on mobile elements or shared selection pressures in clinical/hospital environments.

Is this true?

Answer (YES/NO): NO